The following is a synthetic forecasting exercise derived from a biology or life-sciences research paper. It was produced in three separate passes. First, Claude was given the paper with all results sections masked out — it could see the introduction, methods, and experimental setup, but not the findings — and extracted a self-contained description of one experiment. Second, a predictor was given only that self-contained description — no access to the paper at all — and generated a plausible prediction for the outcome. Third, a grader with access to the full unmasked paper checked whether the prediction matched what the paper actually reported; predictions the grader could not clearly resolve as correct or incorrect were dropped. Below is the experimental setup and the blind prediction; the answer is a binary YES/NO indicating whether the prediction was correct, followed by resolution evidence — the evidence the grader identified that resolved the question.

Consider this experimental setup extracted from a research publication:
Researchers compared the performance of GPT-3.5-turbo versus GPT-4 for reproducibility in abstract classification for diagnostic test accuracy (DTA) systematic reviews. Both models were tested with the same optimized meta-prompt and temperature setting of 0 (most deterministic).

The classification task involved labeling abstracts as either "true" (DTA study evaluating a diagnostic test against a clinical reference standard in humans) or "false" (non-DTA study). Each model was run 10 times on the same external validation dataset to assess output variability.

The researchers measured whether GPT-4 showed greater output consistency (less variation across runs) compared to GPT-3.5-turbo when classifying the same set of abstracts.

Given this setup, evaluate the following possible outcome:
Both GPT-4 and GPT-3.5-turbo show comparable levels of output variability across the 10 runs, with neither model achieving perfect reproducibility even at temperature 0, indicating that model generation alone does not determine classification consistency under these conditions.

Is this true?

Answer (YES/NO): YES